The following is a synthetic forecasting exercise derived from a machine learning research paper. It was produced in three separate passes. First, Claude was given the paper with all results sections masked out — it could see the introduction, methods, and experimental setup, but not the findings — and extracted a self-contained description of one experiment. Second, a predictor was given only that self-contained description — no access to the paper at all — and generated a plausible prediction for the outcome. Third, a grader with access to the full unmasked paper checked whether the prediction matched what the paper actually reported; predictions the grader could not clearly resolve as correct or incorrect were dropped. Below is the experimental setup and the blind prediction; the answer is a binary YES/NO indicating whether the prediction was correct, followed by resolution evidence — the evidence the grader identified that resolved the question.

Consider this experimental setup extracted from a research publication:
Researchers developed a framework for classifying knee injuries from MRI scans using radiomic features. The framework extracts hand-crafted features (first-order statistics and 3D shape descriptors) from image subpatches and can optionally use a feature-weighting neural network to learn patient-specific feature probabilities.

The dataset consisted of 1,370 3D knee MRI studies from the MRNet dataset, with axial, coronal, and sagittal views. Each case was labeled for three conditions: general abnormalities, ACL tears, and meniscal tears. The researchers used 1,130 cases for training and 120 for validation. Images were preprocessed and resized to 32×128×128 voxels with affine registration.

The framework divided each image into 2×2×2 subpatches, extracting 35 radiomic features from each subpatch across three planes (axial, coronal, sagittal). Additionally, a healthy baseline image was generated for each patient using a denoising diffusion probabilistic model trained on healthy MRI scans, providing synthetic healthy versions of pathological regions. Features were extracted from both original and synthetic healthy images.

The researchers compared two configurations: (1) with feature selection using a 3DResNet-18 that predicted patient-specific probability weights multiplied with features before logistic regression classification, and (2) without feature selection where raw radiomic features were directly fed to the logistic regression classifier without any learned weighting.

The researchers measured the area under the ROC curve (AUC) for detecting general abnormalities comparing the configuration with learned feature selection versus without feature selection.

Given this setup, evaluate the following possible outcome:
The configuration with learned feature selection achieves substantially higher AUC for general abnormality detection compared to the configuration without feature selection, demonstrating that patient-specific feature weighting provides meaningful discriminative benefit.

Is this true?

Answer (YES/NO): YES